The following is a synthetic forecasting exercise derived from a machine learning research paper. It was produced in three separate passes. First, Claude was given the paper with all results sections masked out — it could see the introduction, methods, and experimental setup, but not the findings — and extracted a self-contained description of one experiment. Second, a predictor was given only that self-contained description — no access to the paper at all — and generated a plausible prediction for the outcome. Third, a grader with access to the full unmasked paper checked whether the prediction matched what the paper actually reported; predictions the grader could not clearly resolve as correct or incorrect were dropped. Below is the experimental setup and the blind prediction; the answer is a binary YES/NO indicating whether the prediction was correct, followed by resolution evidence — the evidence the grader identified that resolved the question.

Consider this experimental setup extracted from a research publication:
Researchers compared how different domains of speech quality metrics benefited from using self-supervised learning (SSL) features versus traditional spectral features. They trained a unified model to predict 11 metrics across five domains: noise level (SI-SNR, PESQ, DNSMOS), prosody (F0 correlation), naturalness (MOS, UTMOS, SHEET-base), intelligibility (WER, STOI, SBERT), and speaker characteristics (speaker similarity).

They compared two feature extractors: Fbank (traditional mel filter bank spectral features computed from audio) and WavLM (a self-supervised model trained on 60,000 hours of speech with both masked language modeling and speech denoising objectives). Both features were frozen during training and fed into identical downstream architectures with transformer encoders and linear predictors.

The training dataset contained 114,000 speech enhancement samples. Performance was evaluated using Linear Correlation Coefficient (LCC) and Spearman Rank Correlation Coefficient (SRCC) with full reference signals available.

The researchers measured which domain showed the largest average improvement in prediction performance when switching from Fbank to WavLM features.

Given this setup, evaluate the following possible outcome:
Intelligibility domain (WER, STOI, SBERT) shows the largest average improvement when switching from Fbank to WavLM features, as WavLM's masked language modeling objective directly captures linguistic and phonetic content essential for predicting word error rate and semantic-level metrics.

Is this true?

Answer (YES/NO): YES